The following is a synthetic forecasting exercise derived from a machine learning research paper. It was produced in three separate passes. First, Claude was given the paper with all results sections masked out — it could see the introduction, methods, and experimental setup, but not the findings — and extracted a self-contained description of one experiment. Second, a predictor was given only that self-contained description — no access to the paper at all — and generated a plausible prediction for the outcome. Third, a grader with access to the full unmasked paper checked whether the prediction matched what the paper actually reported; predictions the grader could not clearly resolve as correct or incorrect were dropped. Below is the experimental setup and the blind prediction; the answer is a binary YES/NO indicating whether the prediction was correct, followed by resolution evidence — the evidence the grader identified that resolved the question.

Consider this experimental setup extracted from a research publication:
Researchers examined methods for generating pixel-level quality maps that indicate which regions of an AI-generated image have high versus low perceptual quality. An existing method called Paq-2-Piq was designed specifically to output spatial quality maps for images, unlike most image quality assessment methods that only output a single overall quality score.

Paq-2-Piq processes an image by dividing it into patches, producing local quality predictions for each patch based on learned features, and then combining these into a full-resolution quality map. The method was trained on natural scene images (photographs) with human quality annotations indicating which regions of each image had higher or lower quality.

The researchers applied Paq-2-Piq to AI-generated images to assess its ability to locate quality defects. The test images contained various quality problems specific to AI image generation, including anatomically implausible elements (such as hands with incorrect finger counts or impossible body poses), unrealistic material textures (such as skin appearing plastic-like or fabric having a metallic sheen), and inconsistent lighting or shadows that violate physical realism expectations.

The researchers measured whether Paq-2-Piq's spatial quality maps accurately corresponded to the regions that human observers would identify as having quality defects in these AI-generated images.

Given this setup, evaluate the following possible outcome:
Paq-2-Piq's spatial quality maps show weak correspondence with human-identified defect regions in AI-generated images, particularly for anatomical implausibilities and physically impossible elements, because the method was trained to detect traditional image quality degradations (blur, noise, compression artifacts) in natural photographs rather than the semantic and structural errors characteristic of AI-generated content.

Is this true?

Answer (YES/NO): NO